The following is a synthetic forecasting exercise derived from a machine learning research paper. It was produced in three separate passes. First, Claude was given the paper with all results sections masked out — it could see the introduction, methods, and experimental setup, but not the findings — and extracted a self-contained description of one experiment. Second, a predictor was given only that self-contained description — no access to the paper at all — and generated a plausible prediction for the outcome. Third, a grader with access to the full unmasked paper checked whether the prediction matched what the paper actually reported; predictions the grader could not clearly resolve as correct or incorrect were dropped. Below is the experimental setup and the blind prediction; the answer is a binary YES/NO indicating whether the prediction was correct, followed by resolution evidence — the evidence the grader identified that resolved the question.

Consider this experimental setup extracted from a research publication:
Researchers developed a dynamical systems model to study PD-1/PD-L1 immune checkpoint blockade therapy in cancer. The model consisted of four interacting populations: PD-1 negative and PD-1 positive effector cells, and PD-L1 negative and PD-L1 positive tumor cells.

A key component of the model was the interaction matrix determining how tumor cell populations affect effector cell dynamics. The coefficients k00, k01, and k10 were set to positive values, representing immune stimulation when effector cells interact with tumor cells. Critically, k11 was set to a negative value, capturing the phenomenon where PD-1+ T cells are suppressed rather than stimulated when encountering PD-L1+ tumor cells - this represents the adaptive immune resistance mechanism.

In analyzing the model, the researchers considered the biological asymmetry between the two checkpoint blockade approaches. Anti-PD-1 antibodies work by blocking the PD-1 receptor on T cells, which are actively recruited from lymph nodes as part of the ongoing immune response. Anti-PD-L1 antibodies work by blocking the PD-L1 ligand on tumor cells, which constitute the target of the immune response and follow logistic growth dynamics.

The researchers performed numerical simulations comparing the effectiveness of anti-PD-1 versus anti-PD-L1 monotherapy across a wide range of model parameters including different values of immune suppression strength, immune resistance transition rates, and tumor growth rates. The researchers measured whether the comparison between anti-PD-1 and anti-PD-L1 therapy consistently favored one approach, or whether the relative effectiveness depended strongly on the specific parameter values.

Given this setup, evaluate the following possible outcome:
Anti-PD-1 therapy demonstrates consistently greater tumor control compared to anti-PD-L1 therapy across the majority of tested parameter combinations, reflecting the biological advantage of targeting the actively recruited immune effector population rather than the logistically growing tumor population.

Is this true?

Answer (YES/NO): NO